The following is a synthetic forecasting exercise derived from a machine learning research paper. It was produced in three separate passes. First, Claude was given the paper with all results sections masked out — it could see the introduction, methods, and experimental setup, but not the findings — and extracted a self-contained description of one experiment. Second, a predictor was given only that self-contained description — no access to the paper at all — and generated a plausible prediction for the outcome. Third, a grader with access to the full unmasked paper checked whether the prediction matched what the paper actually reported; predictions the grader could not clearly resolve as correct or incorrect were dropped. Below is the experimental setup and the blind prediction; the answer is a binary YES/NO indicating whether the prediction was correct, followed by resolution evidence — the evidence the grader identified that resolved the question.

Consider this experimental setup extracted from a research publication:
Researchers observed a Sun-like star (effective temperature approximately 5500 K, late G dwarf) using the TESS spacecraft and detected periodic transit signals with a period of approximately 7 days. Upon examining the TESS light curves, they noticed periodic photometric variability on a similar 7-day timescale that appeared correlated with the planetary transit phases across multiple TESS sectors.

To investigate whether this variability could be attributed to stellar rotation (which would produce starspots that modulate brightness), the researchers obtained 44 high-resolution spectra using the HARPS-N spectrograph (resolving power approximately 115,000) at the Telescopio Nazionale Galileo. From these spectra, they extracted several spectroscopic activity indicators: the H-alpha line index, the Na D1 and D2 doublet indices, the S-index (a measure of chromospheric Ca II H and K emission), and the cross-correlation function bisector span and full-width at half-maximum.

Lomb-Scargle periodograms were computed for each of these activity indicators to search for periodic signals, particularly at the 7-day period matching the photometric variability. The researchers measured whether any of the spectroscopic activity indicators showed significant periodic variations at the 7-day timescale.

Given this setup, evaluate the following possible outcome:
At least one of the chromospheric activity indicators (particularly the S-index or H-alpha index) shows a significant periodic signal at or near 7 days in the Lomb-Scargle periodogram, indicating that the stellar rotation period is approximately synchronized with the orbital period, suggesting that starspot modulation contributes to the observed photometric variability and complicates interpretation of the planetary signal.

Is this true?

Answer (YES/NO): NO